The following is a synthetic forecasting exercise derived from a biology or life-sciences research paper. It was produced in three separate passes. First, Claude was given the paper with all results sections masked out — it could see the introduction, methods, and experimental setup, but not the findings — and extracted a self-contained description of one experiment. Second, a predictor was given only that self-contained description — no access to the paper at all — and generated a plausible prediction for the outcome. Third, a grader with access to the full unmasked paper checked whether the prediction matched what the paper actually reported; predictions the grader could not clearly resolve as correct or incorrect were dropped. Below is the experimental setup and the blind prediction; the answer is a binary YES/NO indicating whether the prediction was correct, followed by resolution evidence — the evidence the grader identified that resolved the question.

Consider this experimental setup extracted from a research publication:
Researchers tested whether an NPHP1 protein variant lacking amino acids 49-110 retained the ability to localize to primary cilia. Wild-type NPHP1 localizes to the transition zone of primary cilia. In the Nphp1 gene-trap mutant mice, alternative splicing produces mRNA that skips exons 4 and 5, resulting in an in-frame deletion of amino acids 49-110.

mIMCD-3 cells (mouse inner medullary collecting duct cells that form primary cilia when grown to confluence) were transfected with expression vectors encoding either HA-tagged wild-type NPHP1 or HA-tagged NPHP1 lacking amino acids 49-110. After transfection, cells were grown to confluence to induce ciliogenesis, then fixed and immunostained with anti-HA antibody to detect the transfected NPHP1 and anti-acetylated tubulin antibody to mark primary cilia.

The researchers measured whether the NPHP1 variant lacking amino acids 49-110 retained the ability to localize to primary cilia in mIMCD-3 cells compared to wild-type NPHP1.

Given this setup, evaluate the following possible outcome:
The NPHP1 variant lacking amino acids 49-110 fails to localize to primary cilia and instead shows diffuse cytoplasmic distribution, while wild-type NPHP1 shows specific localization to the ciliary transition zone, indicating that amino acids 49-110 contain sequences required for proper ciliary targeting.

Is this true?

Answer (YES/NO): NO